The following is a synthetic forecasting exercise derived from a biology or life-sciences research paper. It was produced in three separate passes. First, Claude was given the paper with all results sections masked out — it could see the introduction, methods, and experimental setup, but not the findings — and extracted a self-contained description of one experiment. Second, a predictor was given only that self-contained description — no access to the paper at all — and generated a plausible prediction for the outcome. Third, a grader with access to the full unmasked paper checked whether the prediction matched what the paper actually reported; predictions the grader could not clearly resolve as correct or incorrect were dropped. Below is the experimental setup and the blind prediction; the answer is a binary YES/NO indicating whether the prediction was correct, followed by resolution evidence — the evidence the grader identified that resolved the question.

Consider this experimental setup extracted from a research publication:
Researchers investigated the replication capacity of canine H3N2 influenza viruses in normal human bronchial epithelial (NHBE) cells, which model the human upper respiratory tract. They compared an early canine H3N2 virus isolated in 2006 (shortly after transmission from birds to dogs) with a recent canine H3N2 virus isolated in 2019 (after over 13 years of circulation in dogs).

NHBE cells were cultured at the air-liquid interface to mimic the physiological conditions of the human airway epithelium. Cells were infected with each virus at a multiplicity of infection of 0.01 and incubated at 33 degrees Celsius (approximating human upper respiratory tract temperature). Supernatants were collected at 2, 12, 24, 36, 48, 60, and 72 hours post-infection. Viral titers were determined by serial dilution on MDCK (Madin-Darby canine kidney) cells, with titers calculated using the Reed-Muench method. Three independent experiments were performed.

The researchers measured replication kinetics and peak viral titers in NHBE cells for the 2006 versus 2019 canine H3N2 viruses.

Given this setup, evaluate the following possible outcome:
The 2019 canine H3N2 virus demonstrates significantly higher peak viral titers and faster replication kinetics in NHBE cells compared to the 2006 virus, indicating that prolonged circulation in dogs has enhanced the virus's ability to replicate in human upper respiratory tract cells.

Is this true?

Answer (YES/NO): YES